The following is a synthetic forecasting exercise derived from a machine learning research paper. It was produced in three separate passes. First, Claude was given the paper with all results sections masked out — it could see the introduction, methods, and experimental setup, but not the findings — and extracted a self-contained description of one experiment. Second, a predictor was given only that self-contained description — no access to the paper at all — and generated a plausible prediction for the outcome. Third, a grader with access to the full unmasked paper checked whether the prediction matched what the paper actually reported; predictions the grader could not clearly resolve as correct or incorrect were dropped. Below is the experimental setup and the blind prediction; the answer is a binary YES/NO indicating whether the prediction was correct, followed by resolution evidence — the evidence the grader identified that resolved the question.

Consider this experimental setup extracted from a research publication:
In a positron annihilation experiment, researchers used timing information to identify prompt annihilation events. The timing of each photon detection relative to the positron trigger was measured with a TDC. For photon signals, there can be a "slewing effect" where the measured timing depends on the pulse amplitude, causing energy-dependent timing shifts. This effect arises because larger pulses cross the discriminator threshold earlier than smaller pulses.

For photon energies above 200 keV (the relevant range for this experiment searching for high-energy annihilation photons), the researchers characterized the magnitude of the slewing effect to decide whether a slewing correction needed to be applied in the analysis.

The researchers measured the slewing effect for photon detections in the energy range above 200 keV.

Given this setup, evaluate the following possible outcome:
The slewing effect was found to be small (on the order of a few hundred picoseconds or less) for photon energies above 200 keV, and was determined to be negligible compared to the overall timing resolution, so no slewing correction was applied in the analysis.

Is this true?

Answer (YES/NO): YES